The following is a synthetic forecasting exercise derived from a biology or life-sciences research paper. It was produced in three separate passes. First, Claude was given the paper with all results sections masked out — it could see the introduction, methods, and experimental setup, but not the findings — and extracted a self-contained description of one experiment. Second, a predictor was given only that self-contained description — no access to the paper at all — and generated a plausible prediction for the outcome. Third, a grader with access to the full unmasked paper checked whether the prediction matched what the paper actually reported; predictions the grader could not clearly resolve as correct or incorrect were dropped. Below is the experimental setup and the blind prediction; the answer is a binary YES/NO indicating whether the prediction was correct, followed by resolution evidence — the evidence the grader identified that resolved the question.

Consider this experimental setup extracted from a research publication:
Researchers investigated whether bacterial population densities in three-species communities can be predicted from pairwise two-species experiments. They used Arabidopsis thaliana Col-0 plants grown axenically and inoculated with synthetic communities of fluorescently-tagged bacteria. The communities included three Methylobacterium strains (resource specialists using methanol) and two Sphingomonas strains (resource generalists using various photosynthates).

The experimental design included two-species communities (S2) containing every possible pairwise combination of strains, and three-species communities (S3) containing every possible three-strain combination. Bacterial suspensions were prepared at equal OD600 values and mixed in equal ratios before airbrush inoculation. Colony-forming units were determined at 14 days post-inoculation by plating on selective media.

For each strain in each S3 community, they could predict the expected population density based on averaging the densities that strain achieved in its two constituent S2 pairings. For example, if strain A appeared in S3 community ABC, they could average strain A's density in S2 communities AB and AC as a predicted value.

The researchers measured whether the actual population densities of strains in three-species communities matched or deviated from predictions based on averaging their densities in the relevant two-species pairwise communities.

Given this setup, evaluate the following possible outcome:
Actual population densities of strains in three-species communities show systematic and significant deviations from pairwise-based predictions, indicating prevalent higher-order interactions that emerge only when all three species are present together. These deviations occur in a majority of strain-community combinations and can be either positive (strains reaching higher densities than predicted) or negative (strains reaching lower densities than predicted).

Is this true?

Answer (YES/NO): YES